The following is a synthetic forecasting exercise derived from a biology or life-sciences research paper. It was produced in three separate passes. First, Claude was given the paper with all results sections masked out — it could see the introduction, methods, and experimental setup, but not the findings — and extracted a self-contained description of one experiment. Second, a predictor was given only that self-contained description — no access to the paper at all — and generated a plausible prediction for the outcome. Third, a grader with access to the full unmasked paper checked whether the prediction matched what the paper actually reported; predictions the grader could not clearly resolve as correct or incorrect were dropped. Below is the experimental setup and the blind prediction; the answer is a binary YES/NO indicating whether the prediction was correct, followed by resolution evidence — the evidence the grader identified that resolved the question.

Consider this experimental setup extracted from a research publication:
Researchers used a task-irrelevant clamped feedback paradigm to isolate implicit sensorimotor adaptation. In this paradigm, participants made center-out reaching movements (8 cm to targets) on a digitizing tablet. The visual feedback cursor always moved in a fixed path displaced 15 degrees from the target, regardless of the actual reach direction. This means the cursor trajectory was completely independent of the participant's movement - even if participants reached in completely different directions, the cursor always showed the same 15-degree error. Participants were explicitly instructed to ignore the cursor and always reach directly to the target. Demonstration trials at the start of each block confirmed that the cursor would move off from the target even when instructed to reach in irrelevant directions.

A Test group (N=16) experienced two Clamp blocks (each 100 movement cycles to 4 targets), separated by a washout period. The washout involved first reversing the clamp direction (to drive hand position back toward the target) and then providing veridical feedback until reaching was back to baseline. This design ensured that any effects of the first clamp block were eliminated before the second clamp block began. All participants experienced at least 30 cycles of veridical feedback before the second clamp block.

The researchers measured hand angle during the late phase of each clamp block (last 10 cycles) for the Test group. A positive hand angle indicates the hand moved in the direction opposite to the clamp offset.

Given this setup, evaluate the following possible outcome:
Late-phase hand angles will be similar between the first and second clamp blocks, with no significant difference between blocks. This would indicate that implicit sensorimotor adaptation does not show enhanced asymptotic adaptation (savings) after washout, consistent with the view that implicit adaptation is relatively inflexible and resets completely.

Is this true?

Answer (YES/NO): NO